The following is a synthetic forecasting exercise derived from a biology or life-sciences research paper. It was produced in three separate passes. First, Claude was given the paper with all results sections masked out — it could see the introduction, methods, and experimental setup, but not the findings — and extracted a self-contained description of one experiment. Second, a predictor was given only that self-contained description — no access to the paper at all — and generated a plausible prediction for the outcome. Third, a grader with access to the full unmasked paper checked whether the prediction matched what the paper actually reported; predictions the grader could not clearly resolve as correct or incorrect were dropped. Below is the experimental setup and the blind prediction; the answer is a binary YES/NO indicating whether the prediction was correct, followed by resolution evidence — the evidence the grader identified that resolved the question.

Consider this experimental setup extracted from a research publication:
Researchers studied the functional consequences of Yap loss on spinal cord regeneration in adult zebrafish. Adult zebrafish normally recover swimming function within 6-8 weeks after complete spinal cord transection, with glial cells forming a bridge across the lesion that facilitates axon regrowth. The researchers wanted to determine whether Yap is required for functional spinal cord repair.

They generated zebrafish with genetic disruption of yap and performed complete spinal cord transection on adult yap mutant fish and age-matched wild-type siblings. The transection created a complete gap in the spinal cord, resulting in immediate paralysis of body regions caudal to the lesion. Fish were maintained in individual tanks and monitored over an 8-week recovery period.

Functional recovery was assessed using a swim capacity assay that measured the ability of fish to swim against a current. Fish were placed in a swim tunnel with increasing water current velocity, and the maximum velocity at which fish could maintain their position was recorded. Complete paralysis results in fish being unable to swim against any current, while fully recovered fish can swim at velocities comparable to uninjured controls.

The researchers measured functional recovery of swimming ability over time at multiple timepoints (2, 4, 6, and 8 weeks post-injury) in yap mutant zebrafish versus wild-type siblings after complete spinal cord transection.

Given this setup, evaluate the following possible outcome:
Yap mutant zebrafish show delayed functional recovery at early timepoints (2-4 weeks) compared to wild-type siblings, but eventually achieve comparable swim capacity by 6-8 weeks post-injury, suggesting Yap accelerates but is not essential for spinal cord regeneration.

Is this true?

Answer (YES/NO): NO